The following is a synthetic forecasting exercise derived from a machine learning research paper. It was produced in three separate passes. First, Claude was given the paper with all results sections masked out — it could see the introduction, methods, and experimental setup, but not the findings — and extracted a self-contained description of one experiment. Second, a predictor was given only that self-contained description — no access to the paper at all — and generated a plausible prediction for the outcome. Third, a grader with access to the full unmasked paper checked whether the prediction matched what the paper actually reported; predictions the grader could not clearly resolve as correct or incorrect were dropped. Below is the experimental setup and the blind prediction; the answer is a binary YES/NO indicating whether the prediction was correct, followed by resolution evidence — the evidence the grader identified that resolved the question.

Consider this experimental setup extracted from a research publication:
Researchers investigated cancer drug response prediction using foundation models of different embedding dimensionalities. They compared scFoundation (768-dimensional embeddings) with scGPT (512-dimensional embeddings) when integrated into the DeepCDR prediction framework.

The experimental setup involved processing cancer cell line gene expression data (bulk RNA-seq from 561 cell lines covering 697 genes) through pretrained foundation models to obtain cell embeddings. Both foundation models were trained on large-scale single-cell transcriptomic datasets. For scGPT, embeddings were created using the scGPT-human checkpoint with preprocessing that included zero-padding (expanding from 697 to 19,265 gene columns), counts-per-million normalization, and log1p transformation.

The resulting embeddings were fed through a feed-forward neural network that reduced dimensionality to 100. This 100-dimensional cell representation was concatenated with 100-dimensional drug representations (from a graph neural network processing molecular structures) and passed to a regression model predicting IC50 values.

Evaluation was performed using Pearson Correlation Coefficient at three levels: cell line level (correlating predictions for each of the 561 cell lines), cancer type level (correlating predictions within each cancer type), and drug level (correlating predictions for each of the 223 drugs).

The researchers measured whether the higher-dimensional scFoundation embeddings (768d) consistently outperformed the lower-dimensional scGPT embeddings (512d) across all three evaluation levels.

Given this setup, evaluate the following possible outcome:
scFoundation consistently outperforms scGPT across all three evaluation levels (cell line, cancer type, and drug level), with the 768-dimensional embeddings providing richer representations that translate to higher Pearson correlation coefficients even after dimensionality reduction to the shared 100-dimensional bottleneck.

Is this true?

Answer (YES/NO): NO